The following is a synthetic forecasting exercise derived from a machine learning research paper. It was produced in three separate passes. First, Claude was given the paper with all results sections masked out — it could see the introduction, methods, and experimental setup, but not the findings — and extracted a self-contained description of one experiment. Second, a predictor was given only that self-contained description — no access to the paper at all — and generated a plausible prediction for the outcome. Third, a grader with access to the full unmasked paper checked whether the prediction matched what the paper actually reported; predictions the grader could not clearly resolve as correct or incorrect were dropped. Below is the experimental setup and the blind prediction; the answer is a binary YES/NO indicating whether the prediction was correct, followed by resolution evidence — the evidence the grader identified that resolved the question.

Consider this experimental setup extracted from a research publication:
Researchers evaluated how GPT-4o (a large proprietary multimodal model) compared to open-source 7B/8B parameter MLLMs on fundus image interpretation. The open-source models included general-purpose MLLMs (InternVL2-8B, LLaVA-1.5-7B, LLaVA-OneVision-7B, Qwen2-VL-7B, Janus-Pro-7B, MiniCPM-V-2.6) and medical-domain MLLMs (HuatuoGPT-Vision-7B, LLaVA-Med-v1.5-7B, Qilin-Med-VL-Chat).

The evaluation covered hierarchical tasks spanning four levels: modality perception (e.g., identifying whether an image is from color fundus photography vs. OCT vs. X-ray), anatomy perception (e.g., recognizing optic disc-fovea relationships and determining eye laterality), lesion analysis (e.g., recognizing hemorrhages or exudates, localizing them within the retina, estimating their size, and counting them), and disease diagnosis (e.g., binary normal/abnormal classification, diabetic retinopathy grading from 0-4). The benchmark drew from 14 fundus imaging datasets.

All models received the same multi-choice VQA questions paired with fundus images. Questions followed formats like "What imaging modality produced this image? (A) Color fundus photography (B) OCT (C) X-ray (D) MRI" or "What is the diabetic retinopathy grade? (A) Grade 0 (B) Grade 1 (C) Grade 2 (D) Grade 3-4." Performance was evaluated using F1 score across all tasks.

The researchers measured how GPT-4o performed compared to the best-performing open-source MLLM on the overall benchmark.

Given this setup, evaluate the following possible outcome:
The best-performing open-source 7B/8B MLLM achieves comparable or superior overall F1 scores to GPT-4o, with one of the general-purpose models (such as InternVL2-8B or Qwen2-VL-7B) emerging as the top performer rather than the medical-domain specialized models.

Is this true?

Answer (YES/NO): NO